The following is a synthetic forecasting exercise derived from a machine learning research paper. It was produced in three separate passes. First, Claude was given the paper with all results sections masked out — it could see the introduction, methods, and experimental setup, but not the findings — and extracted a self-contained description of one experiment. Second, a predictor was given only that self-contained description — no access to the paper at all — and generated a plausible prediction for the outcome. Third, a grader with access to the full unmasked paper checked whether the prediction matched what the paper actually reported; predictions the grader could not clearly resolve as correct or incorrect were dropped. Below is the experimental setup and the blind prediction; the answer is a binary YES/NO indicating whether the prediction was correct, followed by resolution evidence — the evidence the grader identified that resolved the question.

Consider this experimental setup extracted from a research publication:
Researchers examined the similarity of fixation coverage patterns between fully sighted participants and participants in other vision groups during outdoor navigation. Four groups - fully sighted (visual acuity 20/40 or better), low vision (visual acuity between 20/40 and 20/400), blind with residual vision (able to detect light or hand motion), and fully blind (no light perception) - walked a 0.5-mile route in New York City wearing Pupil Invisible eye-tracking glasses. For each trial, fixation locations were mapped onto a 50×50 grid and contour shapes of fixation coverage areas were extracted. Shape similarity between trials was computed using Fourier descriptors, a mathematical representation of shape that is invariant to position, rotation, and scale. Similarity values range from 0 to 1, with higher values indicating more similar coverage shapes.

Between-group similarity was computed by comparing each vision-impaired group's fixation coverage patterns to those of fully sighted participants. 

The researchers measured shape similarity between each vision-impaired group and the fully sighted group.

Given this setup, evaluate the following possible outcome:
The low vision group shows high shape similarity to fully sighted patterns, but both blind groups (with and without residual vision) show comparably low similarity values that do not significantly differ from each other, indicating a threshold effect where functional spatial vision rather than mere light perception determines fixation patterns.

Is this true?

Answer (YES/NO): NO